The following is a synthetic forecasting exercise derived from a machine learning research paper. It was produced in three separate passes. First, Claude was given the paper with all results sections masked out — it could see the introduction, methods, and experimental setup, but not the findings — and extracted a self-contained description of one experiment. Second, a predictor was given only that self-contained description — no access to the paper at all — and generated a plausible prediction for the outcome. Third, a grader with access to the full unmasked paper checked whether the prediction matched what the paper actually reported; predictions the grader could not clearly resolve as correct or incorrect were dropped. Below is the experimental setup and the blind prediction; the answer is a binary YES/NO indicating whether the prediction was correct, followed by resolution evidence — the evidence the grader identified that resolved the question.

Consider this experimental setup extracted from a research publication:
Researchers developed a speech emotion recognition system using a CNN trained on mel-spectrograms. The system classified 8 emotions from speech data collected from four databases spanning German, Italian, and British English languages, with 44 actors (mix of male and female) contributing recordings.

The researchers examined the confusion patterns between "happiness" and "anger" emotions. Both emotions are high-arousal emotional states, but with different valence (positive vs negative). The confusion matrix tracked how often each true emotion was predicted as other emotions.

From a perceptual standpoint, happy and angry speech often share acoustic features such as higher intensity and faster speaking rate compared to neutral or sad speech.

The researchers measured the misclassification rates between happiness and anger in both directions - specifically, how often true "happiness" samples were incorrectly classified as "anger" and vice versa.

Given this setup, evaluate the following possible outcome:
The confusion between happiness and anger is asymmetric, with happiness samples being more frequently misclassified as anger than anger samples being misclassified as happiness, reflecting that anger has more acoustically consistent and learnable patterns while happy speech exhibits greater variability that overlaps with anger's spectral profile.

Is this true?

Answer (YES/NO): YES